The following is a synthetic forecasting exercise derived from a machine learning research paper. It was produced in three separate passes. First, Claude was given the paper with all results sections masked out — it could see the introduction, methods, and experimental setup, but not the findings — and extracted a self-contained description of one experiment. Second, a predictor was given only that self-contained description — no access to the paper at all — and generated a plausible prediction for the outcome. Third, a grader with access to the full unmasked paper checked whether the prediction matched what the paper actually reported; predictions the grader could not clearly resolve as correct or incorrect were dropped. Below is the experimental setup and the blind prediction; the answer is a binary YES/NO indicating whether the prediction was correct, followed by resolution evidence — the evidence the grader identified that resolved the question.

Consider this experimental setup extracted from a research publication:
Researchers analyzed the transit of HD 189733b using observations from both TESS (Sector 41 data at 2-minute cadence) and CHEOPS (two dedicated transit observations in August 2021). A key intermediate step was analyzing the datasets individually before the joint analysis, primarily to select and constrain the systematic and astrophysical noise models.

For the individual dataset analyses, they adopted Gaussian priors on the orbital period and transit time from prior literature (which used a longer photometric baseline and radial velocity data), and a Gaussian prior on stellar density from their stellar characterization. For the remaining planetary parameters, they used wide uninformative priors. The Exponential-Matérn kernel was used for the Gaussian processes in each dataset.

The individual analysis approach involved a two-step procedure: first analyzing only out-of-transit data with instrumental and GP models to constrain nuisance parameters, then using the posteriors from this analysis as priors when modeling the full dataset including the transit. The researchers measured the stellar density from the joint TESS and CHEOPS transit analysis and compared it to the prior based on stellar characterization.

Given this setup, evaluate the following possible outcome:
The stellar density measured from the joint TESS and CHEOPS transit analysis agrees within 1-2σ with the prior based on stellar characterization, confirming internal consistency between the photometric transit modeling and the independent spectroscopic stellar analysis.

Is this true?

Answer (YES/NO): NO